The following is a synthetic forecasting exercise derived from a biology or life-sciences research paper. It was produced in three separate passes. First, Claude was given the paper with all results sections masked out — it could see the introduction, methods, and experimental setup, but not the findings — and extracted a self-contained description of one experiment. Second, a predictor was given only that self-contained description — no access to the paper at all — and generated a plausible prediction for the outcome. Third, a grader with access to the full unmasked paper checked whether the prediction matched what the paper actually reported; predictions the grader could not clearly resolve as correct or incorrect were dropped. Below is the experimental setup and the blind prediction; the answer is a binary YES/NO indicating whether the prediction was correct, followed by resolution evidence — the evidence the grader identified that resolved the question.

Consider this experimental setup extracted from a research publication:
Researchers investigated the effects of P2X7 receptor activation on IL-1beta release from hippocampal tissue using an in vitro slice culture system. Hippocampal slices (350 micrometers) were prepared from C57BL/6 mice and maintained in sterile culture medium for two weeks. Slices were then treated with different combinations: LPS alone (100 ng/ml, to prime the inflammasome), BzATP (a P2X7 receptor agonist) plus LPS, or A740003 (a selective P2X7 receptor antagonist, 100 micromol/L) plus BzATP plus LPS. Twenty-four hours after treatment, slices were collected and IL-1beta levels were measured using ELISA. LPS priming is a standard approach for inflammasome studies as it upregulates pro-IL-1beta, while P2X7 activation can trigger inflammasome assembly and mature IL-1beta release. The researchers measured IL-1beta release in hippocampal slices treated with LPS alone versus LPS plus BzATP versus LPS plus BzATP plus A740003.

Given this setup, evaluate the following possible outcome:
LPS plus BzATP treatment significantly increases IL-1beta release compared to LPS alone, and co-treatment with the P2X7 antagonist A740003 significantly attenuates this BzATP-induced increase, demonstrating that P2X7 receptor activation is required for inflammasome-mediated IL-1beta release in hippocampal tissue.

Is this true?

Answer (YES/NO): YES